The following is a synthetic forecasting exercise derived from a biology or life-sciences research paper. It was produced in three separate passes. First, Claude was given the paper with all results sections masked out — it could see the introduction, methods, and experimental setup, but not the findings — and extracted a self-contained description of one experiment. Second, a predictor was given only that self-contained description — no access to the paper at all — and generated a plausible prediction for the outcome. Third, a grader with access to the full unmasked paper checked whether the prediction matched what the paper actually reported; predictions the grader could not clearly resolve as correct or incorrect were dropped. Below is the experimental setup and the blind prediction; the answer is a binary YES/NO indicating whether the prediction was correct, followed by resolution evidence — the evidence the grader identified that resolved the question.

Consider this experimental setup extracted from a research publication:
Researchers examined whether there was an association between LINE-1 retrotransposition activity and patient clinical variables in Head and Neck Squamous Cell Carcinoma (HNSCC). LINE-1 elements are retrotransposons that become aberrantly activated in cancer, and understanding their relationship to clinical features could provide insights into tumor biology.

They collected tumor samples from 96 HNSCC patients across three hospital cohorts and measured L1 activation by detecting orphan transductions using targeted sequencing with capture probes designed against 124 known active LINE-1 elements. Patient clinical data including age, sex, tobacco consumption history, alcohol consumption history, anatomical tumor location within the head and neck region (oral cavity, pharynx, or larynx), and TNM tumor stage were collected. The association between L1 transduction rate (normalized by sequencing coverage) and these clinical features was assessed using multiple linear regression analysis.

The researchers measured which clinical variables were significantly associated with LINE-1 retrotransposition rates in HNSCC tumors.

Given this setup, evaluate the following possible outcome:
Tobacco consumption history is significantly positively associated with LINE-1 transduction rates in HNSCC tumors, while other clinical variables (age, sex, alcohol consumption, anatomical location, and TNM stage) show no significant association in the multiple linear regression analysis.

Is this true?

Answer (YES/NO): NO